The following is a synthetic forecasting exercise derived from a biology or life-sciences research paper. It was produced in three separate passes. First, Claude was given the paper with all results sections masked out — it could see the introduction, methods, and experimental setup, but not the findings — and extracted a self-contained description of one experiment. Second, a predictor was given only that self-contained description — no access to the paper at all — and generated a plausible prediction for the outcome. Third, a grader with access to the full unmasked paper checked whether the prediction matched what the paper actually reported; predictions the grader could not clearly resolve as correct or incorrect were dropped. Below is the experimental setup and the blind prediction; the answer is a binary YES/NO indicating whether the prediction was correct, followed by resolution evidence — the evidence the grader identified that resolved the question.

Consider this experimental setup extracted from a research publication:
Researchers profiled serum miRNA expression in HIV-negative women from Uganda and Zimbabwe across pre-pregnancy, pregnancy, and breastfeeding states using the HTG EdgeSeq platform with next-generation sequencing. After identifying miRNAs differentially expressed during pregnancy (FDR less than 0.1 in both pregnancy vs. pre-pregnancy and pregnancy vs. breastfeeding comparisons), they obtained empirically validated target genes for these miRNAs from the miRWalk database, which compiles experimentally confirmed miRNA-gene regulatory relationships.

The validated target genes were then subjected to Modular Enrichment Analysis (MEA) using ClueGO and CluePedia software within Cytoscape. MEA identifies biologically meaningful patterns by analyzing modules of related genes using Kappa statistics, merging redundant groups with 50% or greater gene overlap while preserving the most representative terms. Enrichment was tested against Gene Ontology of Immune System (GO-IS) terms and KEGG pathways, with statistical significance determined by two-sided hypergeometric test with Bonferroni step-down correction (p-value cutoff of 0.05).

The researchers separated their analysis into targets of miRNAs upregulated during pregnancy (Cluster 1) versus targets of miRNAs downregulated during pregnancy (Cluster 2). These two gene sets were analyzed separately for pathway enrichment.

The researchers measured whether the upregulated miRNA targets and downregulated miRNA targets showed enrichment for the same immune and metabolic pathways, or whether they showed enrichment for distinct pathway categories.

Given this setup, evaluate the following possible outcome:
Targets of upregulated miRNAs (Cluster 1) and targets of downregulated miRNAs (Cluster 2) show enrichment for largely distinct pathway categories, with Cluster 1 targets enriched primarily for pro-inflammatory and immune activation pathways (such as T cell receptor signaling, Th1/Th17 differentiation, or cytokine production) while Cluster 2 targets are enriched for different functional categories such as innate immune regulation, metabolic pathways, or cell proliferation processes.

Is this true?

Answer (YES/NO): NO